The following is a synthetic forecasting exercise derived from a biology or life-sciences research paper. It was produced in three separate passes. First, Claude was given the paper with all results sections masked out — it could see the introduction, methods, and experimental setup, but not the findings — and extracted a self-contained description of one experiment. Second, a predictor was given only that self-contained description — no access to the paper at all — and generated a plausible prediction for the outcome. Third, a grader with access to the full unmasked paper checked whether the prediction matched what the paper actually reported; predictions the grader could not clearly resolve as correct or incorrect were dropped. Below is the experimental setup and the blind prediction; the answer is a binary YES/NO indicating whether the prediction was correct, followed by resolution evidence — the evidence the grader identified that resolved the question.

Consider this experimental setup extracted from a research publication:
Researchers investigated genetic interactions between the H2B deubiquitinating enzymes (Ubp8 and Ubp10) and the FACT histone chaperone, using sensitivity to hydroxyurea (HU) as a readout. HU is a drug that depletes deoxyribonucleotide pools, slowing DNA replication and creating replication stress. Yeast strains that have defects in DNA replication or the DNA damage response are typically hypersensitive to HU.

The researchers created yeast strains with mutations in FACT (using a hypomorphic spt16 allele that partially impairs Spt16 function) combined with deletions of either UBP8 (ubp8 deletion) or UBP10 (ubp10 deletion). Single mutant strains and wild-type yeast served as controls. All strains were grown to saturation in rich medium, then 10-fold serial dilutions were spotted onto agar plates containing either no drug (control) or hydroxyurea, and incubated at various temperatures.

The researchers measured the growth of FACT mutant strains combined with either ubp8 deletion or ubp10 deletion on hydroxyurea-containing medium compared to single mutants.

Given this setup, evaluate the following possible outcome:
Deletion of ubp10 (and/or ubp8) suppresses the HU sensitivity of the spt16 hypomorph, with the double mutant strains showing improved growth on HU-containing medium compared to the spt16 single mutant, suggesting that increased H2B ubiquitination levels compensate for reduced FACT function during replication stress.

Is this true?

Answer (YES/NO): NO